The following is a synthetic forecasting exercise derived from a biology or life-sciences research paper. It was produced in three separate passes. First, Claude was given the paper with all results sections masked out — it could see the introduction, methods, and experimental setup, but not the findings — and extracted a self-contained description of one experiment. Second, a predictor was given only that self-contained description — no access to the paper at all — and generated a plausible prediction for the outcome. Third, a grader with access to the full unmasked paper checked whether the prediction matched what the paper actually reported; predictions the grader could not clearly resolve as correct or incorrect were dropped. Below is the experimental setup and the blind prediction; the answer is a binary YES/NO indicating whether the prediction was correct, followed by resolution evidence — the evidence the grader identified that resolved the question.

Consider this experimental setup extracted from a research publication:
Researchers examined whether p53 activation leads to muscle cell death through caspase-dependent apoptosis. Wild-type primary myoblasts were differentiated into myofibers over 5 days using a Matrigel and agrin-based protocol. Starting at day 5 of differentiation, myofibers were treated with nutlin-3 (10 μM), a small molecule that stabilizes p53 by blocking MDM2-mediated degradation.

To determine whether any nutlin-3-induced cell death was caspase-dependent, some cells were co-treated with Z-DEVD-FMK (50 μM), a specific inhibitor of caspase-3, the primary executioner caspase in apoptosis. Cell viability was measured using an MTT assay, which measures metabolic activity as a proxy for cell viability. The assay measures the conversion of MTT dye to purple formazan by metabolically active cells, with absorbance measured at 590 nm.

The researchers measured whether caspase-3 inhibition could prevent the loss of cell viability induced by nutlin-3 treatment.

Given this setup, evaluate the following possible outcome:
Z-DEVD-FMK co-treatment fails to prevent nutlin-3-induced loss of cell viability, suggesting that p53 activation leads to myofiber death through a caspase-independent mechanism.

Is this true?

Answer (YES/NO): NO